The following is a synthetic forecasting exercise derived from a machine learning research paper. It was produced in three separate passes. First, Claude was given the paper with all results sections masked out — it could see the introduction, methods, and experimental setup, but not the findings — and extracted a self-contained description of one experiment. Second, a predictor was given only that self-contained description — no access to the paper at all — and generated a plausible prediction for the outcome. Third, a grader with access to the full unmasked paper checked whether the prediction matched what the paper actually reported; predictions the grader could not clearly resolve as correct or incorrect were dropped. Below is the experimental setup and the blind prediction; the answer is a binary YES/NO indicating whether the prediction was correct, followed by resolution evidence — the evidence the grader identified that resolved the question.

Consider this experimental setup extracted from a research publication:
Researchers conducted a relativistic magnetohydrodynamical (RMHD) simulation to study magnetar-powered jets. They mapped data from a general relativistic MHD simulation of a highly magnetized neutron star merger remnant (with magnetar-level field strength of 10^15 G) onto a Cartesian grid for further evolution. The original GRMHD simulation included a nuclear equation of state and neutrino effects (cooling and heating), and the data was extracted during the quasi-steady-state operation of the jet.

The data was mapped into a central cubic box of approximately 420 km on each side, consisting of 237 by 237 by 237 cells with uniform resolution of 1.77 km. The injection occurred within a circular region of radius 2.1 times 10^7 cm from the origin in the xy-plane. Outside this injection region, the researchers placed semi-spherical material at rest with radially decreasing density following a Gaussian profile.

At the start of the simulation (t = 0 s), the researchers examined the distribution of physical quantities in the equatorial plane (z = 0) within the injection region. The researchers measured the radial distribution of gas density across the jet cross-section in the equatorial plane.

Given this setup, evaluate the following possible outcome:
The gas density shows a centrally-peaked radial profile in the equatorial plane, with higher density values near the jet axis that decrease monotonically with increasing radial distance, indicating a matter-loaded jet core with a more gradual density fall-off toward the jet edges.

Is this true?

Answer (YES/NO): NO